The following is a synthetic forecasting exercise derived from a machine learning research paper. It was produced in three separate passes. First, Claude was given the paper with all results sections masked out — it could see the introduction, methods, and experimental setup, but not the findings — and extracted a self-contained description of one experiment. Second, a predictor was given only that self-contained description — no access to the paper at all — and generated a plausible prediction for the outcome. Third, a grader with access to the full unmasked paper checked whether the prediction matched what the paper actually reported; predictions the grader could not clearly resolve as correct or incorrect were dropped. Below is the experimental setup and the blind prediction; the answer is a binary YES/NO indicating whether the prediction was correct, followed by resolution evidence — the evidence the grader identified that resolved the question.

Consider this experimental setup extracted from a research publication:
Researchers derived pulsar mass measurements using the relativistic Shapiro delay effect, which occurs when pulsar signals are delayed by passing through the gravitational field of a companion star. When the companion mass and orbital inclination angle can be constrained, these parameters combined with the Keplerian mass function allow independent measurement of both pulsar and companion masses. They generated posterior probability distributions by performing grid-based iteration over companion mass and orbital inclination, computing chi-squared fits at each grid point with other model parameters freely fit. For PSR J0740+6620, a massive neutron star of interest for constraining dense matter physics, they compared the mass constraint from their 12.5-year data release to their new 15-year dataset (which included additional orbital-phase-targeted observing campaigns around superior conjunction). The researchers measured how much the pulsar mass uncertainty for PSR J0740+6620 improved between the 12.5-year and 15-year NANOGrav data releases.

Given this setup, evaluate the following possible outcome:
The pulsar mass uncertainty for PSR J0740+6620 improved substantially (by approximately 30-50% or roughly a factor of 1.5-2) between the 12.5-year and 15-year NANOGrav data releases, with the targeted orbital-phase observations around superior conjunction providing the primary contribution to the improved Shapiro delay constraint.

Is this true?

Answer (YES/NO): NO